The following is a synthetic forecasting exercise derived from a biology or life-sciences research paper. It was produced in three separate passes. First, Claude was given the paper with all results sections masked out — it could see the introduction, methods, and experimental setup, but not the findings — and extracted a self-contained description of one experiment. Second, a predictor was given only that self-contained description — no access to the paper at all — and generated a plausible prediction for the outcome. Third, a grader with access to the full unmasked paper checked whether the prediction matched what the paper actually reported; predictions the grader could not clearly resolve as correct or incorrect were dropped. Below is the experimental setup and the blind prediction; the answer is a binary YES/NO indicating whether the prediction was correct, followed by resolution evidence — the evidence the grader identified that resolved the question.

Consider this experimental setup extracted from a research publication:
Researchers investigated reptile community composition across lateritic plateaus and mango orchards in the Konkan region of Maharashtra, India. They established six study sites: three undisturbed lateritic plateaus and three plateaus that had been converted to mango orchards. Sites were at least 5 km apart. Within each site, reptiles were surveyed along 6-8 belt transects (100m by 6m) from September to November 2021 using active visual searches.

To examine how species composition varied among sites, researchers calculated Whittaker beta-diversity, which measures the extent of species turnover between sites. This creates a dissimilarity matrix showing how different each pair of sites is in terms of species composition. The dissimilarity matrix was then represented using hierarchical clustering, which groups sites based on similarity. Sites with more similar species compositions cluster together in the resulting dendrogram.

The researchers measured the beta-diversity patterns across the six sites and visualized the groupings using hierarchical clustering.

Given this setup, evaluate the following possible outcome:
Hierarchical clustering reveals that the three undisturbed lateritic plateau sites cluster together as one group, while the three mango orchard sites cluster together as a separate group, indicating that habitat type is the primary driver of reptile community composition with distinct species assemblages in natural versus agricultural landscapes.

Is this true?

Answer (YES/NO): YES